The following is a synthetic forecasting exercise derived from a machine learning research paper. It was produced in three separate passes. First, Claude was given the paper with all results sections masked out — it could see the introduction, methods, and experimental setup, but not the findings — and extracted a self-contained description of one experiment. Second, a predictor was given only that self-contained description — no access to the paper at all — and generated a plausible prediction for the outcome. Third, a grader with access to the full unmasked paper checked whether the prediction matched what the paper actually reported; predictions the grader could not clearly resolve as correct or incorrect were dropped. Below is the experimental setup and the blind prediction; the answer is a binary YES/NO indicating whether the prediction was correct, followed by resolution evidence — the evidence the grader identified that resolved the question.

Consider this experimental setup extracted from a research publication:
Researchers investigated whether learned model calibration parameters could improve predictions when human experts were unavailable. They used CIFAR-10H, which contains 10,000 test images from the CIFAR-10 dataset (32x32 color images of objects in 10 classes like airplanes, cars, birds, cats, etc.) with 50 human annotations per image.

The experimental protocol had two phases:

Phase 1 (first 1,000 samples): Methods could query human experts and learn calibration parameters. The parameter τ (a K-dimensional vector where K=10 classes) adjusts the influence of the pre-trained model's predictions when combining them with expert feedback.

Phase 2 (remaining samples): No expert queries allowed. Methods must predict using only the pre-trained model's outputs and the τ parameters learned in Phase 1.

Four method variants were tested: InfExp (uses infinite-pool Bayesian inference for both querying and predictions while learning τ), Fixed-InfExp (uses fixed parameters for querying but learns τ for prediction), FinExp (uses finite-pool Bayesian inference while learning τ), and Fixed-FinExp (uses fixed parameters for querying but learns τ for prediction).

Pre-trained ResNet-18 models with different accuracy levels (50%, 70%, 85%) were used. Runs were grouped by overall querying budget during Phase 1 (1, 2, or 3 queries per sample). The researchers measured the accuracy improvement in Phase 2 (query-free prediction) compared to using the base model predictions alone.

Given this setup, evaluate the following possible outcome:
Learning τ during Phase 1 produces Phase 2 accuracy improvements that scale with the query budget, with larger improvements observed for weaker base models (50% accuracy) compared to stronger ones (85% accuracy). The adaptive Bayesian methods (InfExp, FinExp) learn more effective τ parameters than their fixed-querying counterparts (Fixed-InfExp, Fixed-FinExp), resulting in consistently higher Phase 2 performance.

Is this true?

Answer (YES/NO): NO